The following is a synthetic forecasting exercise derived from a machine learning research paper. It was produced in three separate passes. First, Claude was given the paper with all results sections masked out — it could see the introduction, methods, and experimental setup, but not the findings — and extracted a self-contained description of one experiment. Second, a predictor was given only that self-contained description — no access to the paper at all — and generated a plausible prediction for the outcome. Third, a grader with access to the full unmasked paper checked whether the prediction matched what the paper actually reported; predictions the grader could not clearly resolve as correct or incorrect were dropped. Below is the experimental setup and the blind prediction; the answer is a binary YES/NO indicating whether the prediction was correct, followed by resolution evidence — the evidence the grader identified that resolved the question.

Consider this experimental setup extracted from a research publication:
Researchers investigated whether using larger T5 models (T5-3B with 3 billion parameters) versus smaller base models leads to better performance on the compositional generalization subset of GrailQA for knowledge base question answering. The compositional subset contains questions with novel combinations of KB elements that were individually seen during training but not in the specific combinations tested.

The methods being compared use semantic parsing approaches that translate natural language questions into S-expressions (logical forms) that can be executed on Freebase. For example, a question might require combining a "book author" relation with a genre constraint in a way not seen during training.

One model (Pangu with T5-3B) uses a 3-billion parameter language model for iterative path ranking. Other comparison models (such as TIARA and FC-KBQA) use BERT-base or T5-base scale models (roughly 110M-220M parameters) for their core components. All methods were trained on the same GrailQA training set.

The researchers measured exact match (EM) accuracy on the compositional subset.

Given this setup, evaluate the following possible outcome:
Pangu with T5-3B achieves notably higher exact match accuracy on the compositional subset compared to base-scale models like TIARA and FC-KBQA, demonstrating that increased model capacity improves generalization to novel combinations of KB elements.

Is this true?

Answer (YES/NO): YES